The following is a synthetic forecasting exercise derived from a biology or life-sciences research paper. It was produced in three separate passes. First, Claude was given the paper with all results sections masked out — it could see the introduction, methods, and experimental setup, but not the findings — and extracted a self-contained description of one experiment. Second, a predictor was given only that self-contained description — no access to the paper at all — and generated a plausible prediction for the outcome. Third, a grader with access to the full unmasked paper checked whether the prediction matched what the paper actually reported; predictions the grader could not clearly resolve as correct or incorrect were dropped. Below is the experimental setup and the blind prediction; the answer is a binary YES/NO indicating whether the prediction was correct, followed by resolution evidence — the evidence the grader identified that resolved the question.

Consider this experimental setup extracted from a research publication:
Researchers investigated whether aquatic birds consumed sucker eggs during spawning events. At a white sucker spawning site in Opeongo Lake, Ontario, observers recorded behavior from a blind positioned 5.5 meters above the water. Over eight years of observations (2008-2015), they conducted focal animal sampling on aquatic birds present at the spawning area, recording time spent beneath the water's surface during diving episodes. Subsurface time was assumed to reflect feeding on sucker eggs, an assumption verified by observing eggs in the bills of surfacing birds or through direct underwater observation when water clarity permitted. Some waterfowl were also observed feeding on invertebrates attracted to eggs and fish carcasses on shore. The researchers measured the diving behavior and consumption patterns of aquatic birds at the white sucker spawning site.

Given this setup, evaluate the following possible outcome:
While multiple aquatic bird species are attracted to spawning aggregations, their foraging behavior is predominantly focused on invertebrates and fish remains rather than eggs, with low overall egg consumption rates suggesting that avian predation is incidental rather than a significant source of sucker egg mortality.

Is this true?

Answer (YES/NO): NO